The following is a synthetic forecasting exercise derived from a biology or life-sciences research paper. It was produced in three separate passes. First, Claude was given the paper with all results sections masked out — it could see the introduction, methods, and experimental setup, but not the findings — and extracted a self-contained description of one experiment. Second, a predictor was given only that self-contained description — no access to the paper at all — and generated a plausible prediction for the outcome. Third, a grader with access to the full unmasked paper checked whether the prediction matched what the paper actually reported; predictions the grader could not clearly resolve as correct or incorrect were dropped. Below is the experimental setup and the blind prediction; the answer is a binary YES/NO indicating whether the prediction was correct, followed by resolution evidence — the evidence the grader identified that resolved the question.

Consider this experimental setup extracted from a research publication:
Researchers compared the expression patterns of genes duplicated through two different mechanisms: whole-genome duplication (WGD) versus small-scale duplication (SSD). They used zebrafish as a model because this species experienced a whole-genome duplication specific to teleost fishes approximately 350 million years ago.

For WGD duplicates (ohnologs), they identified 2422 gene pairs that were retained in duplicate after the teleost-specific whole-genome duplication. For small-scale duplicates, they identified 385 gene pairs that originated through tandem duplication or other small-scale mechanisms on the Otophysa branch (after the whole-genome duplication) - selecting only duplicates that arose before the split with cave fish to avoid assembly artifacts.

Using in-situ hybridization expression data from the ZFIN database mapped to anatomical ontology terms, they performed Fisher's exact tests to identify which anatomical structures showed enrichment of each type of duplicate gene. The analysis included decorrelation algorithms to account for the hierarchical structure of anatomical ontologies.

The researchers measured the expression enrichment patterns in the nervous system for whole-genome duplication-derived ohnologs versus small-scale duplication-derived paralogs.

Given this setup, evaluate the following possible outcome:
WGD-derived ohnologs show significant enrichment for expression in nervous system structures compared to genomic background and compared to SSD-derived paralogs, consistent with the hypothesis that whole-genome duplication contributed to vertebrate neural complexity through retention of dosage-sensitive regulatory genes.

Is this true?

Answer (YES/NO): YES